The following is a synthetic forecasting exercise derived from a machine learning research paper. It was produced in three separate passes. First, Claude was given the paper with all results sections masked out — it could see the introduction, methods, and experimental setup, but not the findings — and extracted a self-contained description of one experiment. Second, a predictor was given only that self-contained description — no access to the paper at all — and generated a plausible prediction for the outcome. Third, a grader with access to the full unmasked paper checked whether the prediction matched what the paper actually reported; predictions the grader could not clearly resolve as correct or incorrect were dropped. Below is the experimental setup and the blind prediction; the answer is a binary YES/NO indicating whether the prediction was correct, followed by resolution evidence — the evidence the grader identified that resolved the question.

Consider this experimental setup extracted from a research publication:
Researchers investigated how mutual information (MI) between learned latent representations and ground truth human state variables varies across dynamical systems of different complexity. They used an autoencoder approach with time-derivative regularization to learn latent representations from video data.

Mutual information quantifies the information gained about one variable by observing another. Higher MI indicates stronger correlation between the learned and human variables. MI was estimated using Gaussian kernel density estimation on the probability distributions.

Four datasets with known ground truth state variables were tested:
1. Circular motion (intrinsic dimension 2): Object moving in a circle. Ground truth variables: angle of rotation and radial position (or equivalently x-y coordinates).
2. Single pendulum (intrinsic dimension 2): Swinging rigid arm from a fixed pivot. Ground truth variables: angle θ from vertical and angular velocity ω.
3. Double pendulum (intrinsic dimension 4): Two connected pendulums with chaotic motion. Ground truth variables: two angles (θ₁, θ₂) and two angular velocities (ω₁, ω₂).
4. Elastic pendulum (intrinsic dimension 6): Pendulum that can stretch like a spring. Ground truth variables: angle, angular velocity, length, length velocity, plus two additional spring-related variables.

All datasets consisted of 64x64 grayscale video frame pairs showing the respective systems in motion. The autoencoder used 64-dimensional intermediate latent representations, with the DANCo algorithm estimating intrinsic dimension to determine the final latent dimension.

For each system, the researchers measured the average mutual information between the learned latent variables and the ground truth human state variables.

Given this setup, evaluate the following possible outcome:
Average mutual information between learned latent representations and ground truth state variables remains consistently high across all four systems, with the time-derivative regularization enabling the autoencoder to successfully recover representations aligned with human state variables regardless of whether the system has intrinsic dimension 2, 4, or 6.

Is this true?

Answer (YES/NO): NO